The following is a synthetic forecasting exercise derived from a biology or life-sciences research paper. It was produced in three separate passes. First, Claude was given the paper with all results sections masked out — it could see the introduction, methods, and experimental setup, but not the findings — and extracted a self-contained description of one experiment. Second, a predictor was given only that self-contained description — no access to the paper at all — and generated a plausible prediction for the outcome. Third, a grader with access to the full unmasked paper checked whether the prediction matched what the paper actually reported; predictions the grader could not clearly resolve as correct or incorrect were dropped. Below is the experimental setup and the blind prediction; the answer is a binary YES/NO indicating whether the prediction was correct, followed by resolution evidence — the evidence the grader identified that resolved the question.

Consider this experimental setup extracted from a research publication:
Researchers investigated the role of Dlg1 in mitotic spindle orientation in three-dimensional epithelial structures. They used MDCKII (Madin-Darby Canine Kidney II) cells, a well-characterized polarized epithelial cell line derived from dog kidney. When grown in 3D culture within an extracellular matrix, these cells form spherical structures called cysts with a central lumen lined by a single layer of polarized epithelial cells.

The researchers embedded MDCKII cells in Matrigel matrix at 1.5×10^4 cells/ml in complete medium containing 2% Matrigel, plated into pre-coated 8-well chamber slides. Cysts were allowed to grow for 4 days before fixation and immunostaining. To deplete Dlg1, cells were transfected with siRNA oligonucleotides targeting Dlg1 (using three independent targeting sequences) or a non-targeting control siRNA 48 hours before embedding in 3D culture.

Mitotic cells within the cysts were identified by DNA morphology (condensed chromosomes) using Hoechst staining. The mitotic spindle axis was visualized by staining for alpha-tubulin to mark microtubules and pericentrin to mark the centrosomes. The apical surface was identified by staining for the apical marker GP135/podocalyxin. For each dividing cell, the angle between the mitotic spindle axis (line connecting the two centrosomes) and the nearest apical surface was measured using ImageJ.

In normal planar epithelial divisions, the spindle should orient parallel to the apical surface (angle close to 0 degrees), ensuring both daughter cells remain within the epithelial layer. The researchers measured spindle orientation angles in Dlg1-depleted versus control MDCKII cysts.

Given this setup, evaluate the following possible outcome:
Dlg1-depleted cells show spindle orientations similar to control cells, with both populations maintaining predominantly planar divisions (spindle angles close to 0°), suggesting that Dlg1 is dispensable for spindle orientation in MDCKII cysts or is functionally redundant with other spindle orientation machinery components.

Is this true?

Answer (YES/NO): NO